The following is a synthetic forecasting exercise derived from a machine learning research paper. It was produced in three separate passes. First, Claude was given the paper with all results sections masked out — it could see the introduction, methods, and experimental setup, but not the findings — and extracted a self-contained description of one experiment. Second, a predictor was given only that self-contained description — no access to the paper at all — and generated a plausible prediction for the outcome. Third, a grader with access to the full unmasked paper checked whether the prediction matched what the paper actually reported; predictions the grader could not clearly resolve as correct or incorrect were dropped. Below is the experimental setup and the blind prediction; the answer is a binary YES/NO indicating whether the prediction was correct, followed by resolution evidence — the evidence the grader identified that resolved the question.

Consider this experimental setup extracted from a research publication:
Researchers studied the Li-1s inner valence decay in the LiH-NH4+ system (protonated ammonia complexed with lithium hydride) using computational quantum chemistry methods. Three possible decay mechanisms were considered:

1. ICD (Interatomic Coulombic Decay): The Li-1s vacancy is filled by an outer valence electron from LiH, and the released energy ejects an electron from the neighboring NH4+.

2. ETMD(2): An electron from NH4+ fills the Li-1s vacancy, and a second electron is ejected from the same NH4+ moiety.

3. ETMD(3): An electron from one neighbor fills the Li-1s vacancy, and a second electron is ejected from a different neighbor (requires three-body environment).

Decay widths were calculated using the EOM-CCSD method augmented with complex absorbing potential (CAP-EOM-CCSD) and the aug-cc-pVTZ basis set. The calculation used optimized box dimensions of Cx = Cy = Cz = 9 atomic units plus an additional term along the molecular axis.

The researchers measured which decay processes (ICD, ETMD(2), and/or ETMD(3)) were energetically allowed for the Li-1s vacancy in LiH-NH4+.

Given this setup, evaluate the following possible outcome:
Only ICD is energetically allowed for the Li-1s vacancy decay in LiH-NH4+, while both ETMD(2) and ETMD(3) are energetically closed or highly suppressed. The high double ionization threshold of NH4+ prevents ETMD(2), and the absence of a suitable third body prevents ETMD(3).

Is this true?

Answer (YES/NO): NO